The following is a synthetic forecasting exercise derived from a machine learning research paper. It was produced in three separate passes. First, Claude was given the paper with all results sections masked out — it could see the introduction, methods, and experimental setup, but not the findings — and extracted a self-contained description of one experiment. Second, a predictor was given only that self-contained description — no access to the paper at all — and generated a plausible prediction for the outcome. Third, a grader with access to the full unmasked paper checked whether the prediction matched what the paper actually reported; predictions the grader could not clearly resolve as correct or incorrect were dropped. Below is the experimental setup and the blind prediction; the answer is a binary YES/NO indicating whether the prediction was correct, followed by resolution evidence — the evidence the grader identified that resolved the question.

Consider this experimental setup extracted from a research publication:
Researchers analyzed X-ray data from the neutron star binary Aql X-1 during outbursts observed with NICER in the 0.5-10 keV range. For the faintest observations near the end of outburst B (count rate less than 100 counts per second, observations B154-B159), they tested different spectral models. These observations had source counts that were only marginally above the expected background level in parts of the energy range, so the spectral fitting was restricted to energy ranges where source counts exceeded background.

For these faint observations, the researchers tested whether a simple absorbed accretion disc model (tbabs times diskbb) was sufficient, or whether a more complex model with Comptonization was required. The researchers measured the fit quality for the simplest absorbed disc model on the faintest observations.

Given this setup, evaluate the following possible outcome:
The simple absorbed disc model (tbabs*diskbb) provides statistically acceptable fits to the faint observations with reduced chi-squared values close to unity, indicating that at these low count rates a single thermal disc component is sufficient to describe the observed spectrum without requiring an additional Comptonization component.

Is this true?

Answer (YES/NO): YES